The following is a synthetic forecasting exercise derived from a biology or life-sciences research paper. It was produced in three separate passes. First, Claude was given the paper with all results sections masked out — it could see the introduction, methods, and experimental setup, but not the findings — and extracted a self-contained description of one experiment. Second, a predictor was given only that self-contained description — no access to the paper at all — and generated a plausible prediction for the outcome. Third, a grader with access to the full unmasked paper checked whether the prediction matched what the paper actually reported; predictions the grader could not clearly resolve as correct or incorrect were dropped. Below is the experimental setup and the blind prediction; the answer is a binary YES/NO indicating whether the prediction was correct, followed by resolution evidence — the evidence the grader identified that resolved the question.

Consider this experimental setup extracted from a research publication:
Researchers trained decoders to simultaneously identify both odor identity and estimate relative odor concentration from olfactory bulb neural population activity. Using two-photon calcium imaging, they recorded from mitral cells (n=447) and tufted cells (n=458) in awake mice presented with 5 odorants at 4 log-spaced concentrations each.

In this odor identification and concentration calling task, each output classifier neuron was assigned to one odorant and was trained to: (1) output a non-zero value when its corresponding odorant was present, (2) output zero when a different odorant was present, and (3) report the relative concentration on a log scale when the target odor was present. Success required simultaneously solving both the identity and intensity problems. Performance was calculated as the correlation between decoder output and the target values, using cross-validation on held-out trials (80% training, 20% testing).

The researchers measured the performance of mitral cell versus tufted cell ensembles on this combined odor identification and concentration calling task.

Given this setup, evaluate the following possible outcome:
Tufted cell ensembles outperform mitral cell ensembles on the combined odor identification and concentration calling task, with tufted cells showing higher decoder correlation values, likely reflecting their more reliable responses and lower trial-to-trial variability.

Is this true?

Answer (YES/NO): YES